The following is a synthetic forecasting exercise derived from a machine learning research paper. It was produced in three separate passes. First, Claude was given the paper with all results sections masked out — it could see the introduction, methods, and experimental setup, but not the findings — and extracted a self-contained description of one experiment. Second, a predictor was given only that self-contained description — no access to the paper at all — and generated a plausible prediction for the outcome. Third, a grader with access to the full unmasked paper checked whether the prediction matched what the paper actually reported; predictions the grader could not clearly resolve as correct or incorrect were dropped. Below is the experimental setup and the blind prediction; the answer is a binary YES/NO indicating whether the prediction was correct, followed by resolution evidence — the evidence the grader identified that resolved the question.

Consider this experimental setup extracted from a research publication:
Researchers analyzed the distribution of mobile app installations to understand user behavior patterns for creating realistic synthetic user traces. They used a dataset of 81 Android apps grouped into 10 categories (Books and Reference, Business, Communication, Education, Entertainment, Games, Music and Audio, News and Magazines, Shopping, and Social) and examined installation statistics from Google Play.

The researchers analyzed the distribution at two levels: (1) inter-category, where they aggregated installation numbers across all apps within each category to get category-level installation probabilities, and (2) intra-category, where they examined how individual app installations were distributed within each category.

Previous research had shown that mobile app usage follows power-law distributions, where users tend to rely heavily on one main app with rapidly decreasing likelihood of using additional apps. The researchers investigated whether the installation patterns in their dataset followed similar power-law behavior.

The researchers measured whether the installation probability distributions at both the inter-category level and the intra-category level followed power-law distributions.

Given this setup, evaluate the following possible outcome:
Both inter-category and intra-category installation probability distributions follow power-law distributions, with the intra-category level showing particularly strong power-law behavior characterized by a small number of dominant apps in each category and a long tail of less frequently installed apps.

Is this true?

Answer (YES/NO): NO